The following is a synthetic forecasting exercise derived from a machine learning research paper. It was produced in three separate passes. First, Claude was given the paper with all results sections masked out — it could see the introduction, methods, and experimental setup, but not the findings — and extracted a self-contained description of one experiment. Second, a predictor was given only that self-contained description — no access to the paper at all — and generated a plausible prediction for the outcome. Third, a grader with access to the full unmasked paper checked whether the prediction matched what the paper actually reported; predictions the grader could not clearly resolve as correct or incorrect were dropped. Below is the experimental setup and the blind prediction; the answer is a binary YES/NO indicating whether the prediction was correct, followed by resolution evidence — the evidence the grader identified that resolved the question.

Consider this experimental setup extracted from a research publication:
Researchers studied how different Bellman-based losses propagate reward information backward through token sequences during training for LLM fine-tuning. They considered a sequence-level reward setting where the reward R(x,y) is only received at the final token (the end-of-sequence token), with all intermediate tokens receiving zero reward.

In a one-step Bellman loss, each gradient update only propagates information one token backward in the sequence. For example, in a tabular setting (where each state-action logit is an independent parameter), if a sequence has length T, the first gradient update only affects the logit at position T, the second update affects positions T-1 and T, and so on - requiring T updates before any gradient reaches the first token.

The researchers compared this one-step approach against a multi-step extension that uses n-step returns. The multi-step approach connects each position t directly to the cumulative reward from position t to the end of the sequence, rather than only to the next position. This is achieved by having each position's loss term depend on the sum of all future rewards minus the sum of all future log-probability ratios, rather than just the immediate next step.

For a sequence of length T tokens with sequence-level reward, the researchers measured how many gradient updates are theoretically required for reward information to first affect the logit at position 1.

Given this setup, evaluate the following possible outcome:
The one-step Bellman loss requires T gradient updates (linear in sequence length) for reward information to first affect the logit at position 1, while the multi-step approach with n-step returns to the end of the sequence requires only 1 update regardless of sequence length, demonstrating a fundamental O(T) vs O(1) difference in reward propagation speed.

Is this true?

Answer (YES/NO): YES